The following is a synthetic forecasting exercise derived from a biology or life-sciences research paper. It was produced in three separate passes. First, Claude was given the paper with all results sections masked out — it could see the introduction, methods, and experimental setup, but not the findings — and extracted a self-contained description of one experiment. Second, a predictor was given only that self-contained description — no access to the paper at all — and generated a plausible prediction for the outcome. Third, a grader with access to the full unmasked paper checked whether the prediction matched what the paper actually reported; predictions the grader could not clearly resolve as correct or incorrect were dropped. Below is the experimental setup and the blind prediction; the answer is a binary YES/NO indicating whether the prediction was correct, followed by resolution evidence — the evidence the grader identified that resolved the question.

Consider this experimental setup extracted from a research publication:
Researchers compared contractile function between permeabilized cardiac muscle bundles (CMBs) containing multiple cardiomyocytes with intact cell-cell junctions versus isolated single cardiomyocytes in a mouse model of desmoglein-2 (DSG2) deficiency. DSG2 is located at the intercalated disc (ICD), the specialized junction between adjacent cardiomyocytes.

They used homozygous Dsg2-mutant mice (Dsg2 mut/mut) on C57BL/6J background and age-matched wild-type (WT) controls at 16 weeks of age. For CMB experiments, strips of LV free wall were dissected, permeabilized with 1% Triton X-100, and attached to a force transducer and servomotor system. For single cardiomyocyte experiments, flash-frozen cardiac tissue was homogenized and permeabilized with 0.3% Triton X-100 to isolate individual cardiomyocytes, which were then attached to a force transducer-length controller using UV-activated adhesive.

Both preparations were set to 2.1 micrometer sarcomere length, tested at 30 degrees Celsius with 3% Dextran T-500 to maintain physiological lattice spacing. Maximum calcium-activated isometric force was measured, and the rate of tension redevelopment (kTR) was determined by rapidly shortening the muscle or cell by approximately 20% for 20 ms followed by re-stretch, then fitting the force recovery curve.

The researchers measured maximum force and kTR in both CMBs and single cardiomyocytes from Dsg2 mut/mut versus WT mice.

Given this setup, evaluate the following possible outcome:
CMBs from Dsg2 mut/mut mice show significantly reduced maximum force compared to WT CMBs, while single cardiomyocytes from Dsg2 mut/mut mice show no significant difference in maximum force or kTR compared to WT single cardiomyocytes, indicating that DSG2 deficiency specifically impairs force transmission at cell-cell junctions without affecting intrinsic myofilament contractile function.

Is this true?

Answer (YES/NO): NO